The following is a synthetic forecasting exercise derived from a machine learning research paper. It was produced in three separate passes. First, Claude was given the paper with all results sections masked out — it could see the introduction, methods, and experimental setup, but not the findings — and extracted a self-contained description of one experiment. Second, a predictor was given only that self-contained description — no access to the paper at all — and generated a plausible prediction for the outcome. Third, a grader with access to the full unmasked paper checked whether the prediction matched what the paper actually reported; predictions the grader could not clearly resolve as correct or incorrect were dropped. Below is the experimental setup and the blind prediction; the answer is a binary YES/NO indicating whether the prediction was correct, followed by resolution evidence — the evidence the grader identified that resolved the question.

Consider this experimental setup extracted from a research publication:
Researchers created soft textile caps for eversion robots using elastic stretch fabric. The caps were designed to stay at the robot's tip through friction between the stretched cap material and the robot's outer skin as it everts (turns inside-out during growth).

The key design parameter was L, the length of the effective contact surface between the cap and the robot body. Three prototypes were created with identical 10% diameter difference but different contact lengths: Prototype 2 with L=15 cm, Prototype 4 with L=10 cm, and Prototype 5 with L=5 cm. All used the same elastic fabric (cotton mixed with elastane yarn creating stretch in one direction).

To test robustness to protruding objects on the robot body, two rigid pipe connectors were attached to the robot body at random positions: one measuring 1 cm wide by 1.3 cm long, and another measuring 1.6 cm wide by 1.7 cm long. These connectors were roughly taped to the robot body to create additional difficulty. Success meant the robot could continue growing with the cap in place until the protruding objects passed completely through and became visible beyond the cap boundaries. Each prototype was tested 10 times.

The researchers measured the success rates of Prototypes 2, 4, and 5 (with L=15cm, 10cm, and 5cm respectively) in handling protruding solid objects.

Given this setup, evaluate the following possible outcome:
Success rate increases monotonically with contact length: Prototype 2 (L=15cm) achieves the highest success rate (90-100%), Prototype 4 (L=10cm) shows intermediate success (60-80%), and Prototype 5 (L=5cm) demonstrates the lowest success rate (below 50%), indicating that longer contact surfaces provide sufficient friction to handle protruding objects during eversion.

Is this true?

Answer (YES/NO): NO